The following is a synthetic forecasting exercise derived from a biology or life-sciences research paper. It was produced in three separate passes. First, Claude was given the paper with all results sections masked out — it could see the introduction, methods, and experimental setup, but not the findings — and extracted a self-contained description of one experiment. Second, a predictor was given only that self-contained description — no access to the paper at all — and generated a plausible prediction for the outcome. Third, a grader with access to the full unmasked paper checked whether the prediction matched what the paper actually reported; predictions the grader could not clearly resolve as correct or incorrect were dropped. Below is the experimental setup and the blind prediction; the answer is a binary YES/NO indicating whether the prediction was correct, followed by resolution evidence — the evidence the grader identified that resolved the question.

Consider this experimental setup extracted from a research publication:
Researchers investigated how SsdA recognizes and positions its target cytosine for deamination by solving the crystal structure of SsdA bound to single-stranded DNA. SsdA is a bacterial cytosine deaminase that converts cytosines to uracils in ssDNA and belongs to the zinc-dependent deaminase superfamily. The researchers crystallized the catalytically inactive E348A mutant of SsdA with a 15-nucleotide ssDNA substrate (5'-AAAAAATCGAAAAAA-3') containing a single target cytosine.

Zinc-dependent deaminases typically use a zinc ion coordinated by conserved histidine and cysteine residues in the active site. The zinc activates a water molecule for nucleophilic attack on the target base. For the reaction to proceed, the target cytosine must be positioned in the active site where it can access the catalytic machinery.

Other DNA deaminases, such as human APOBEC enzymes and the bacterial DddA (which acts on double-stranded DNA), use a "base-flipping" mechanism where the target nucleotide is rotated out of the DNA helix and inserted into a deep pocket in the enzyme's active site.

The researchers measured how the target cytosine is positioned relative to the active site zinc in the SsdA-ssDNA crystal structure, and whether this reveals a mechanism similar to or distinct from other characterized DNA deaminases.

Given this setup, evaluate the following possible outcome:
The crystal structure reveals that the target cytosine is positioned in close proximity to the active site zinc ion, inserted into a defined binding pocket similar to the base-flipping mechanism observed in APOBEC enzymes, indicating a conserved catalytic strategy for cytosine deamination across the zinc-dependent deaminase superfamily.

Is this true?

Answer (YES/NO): YES